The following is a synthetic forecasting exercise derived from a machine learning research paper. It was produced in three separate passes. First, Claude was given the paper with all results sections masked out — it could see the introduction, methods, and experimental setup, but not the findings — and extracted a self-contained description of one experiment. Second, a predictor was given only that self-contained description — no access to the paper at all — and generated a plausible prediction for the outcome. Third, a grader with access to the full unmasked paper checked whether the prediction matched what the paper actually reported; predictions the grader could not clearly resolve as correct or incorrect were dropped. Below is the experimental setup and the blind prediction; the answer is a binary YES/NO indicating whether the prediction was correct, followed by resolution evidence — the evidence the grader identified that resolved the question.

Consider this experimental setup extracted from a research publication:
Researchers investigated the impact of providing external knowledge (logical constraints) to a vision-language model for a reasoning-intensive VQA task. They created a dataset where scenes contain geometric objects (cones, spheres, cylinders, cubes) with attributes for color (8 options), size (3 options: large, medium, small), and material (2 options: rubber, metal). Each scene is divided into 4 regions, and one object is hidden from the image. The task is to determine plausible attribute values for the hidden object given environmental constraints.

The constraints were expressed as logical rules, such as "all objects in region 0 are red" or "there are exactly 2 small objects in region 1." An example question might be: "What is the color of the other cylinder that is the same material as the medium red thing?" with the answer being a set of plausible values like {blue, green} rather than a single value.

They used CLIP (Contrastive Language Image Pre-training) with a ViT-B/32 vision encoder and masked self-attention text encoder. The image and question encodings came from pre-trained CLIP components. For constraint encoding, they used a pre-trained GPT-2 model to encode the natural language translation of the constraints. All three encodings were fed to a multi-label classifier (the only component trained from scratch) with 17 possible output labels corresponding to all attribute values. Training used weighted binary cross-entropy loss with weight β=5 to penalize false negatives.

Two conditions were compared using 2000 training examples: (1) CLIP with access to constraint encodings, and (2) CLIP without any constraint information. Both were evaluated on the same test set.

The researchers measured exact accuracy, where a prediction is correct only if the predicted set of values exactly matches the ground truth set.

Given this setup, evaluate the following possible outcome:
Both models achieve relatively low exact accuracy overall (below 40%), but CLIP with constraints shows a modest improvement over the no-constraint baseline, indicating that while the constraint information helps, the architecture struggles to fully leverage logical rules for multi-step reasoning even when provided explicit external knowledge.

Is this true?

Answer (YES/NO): YES